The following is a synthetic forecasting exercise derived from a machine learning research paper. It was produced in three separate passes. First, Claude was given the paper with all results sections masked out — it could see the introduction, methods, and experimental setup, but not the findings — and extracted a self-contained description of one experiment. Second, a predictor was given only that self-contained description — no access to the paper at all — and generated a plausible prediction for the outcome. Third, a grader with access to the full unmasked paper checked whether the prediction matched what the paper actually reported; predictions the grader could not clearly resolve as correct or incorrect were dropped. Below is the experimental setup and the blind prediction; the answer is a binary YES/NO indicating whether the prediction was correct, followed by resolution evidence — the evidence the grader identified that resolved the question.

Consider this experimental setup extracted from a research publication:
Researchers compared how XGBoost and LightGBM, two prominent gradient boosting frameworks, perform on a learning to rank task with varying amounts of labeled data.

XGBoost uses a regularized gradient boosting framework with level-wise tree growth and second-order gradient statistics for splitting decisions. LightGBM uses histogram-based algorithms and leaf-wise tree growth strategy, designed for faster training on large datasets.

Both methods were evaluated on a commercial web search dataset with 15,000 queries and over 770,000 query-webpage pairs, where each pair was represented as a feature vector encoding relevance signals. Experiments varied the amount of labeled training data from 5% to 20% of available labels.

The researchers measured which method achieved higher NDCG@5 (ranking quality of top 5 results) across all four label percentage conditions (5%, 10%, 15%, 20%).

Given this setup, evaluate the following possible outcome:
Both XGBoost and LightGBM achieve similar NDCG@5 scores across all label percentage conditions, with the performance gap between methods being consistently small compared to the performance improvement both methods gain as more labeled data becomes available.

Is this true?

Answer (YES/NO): YES